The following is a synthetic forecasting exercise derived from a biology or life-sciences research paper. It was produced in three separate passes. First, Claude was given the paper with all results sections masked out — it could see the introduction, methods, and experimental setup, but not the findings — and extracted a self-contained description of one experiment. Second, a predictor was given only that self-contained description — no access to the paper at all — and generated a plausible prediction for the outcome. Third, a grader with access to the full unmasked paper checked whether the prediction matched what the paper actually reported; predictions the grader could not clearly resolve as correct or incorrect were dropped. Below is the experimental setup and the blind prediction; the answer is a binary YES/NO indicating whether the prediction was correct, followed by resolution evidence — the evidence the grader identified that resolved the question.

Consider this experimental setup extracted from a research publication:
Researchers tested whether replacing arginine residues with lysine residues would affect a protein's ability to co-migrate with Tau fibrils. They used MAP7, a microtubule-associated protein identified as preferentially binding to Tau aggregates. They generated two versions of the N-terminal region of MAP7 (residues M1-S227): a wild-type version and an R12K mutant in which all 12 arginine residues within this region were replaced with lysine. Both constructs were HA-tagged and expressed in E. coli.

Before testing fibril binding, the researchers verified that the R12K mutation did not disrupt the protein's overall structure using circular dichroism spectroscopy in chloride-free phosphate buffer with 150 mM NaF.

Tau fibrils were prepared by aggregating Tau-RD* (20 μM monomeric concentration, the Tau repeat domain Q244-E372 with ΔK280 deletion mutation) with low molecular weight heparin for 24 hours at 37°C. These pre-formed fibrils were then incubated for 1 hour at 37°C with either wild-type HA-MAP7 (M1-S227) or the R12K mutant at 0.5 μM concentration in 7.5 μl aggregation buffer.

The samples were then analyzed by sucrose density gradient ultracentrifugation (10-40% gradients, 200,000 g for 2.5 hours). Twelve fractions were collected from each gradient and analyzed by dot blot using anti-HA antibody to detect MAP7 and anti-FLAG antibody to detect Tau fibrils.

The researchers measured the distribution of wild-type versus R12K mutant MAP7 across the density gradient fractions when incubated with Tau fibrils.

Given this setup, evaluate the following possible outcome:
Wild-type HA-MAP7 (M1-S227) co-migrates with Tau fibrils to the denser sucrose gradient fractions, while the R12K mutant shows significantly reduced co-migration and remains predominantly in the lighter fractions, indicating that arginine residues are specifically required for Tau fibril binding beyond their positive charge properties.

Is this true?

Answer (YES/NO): YES